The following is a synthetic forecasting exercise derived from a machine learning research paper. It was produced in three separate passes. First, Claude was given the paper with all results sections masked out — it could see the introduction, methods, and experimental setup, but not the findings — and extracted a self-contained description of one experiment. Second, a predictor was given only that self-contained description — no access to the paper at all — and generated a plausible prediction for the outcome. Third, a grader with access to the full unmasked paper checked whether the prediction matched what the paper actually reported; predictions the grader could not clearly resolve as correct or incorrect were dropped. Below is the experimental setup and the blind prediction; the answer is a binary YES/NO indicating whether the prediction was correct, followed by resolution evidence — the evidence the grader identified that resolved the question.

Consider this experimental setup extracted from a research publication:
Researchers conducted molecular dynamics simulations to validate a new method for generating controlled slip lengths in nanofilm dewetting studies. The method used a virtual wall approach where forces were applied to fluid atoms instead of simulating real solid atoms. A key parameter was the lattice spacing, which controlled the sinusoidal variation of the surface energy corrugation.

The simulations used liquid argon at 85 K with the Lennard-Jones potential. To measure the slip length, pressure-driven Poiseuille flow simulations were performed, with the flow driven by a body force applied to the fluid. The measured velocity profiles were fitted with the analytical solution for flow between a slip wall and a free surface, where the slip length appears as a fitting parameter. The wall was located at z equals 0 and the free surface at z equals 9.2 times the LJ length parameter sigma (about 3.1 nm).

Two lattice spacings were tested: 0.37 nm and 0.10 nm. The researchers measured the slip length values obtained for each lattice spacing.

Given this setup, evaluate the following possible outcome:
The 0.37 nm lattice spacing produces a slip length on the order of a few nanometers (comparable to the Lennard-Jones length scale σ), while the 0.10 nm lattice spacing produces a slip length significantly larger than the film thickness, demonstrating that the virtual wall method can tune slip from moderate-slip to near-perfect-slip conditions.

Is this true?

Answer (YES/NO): NO